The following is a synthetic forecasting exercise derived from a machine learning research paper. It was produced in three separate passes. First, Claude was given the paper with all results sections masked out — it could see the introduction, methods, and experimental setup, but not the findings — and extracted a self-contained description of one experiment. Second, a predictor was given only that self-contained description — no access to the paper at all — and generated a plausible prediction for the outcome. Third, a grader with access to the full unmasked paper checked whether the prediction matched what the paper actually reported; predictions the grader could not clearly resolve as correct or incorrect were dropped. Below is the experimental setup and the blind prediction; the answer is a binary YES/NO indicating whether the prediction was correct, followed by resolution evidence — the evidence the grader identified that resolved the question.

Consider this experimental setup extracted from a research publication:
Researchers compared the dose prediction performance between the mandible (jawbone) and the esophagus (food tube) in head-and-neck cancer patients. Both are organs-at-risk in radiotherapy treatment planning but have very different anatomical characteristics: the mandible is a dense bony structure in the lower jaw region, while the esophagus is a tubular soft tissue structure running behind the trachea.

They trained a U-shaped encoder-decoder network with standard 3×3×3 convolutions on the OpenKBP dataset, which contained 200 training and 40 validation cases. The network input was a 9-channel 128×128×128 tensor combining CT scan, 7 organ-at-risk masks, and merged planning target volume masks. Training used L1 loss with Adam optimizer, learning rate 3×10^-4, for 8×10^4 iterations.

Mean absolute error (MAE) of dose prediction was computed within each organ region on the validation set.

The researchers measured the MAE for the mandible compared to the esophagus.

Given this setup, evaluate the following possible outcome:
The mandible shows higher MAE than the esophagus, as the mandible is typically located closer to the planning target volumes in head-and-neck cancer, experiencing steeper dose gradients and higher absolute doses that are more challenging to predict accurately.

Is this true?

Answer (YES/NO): YES